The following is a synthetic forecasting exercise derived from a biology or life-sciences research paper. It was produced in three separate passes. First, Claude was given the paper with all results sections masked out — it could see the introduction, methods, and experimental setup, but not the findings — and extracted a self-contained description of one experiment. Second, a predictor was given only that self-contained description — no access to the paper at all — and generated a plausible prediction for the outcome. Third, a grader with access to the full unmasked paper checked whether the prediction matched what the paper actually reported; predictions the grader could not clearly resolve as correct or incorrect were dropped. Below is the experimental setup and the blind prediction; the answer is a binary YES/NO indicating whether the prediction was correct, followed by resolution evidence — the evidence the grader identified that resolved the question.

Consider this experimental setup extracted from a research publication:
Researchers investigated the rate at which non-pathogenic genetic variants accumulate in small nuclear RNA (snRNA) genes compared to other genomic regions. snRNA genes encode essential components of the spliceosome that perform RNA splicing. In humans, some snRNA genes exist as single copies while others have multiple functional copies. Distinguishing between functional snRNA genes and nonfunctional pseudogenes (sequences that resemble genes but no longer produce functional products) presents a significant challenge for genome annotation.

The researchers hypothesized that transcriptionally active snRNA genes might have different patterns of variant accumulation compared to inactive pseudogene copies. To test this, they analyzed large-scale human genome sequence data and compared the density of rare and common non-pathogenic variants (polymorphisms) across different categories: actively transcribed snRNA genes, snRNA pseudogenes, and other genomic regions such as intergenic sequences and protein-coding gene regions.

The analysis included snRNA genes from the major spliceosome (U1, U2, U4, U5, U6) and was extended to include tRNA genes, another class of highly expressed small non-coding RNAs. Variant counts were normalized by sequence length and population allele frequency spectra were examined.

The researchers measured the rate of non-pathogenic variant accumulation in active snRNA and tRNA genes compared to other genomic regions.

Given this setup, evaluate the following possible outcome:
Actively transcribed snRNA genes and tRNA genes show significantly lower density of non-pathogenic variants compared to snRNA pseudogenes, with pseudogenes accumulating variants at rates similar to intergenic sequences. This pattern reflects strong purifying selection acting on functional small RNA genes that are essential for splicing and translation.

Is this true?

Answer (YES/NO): NO